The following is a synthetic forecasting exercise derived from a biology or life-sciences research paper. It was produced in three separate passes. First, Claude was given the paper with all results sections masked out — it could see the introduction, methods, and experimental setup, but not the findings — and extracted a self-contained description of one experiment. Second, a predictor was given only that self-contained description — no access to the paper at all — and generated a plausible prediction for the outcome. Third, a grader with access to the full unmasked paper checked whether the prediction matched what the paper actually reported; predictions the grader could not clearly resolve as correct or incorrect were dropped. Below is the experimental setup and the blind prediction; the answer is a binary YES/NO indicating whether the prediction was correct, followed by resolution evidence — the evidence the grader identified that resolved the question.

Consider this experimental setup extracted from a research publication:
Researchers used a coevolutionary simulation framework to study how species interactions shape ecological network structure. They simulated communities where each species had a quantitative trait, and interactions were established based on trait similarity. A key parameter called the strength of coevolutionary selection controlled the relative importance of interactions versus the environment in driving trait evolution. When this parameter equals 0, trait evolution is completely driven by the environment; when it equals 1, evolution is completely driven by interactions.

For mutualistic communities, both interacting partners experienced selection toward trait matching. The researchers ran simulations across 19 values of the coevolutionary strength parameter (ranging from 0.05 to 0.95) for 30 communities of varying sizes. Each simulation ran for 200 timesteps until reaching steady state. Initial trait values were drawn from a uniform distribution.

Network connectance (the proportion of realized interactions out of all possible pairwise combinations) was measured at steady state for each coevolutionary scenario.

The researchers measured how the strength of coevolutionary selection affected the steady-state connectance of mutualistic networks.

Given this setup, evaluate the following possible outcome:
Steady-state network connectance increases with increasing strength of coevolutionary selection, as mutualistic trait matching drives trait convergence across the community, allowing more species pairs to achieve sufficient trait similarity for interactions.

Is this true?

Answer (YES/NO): YES